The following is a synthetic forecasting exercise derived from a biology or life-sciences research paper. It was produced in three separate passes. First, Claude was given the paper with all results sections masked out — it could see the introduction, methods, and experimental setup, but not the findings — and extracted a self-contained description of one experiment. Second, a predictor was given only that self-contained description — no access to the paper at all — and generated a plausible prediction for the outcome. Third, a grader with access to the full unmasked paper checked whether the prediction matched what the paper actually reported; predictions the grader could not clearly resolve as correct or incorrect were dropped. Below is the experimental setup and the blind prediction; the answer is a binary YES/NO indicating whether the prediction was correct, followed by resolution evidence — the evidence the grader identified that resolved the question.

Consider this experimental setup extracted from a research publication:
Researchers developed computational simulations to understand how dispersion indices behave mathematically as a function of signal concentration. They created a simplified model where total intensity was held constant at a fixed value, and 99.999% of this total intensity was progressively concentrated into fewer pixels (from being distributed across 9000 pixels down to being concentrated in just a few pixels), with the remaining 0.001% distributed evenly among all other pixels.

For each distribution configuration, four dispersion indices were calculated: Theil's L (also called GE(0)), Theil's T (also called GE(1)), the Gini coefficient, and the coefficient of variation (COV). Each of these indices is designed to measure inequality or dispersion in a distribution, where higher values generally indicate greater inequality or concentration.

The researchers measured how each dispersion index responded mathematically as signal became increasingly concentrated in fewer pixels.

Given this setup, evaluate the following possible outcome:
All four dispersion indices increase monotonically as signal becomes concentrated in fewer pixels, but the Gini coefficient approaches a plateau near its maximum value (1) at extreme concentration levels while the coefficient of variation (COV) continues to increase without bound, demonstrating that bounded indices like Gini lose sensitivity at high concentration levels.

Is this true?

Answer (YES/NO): YES